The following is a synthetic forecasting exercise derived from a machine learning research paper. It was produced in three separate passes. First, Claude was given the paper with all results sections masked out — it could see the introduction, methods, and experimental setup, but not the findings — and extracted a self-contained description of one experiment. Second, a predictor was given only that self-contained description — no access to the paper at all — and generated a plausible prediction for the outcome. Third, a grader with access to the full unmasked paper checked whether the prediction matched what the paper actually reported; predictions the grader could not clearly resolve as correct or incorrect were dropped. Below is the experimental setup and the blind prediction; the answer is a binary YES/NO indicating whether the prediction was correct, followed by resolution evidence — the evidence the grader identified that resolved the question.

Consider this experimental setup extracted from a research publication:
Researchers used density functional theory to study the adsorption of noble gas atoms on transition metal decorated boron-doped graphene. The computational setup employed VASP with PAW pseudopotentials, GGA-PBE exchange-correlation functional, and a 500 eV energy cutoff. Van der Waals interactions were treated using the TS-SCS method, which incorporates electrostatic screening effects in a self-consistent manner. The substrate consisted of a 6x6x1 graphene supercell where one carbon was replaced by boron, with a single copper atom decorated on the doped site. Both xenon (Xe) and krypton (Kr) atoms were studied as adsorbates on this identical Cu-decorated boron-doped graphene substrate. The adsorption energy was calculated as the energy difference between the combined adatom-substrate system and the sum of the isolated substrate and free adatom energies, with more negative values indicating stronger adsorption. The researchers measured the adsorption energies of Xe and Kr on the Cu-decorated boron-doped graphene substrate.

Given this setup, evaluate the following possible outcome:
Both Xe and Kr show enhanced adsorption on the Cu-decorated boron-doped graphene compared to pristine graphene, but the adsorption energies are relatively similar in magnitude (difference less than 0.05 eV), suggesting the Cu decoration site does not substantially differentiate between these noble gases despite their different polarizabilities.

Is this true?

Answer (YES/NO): NO